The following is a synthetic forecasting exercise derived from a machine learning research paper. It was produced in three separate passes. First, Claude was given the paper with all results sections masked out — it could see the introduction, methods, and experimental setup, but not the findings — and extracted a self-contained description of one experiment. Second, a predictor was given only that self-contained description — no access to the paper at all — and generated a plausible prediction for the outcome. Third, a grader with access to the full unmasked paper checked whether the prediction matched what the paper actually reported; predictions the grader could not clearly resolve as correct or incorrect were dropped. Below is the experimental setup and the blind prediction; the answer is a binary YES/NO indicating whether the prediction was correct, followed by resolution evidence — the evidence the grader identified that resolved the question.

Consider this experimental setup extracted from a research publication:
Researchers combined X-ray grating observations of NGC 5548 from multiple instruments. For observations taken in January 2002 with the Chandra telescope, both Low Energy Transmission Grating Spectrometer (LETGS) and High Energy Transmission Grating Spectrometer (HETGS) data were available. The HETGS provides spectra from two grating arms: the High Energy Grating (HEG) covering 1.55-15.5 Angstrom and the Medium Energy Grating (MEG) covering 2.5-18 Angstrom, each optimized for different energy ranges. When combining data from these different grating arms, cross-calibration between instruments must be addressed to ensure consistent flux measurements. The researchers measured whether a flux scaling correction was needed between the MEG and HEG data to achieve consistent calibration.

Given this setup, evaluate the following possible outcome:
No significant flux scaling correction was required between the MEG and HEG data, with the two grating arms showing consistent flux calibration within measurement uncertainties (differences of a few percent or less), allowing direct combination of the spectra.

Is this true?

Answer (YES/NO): NO